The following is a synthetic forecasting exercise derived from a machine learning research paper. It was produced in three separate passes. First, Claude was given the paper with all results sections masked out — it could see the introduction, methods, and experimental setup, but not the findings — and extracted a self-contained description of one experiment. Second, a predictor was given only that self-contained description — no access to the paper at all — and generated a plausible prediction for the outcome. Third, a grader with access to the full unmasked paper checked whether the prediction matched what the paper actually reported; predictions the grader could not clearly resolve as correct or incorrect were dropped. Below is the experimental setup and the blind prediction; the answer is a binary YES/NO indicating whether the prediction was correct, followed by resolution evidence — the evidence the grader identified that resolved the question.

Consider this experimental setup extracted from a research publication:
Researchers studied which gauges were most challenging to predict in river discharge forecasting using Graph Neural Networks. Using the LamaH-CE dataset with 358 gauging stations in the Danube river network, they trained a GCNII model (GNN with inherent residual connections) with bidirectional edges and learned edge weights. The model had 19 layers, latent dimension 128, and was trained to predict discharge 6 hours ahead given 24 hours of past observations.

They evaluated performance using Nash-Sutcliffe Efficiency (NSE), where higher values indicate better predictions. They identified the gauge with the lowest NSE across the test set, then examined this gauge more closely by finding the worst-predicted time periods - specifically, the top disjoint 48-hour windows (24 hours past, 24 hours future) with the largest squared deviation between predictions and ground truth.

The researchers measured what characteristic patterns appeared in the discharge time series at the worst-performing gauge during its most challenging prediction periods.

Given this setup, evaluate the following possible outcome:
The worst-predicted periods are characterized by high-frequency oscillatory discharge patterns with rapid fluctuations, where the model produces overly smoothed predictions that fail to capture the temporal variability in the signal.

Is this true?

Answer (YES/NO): NO